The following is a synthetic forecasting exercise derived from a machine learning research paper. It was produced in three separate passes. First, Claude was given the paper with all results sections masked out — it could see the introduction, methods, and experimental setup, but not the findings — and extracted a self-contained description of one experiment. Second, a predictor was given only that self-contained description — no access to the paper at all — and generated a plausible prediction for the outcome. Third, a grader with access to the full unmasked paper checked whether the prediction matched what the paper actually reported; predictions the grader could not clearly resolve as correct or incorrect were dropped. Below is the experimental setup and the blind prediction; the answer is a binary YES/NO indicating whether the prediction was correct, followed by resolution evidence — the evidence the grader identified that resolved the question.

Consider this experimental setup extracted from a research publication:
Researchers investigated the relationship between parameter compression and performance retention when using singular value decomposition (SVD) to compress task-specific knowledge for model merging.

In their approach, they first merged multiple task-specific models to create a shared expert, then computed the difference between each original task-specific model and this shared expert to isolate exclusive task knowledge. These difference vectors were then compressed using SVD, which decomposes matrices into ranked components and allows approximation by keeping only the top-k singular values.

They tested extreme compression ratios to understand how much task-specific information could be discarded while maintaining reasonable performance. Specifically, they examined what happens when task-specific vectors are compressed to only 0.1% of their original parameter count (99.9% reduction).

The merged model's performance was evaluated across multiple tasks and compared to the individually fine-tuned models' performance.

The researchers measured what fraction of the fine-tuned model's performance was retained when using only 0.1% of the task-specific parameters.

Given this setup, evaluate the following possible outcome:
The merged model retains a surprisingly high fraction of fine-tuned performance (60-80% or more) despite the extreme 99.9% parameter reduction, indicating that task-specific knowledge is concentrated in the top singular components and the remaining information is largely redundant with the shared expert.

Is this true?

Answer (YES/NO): YES